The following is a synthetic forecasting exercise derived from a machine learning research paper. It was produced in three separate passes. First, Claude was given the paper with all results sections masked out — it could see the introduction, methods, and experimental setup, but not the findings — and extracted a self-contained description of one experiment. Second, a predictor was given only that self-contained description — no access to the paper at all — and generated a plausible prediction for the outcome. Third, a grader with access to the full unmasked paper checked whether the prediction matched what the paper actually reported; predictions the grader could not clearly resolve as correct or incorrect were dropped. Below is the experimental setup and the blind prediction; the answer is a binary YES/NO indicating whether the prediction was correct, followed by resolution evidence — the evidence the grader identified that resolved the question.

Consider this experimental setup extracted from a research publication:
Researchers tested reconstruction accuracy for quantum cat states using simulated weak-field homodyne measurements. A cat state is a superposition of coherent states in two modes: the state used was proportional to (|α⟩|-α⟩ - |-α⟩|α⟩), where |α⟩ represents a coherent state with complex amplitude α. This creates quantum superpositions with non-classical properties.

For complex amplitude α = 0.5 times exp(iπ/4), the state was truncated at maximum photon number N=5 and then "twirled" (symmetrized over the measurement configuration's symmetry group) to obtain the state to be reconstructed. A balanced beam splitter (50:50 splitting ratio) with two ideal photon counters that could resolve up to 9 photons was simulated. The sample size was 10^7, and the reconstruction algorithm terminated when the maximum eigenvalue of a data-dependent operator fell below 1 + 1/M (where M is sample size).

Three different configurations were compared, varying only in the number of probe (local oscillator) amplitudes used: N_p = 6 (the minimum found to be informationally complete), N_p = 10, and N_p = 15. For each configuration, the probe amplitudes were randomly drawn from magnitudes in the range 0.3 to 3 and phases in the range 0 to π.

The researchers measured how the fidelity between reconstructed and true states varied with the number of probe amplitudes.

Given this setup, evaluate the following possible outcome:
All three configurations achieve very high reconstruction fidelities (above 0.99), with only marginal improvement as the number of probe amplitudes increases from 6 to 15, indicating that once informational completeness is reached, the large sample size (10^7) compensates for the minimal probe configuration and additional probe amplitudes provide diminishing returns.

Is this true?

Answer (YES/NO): YES